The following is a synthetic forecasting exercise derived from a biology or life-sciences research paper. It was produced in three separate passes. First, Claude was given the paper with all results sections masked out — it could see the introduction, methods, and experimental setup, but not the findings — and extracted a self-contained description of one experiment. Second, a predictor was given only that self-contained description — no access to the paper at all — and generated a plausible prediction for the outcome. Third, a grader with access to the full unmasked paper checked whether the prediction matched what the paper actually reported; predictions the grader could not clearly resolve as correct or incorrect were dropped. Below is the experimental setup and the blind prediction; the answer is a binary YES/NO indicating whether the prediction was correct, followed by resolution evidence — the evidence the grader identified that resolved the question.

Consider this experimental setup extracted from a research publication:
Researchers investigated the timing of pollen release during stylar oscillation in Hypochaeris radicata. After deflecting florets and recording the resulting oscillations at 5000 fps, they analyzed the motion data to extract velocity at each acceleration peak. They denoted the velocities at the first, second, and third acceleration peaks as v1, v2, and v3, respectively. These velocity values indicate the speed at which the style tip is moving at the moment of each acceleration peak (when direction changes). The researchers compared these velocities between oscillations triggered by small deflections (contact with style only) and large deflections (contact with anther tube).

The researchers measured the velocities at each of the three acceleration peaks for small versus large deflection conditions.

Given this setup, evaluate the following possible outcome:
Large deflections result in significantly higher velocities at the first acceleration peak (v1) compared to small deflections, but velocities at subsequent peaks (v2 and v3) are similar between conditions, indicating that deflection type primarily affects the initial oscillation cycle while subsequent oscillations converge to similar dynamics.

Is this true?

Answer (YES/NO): YES